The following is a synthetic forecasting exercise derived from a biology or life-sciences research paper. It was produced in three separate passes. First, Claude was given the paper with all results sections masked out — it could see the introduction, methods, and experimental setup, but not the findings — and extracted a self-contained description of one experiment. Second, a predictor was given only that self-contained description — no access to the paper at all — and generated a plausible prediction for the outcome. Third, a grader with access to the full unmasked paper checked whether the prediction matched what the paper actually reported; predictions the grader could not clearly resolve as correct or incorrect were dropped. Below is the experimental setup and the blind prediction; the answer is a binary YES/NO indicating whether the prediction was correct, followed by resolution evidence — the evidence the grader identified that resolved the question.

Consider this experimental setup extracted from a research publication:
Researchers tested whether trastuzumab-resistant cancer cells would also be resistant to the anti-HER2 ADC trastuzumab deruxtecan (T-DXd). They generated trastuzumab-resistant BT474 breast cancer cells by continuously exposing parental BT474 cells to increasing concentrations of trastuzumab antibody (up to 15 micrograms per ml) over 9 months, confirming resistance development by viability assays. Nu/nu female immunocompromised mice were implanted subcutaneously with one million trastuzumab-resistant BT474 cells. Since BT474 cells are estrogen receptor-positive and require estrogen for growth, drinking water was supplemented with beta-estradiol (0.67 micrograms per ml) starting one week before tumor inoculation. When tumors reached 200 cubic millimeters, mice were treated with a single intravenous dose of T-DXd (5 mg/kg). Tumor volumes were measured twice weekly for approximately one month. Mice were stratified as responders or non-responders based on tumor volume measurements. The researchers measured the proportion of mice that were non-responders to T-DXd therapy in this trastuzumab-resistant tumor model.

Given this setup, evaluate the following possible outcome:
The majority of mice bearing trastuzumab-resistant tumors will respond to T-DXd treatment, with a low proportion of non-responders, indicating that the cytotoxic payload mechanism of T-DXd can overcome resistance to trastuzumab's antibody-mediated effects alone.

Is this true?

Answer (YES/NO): NO